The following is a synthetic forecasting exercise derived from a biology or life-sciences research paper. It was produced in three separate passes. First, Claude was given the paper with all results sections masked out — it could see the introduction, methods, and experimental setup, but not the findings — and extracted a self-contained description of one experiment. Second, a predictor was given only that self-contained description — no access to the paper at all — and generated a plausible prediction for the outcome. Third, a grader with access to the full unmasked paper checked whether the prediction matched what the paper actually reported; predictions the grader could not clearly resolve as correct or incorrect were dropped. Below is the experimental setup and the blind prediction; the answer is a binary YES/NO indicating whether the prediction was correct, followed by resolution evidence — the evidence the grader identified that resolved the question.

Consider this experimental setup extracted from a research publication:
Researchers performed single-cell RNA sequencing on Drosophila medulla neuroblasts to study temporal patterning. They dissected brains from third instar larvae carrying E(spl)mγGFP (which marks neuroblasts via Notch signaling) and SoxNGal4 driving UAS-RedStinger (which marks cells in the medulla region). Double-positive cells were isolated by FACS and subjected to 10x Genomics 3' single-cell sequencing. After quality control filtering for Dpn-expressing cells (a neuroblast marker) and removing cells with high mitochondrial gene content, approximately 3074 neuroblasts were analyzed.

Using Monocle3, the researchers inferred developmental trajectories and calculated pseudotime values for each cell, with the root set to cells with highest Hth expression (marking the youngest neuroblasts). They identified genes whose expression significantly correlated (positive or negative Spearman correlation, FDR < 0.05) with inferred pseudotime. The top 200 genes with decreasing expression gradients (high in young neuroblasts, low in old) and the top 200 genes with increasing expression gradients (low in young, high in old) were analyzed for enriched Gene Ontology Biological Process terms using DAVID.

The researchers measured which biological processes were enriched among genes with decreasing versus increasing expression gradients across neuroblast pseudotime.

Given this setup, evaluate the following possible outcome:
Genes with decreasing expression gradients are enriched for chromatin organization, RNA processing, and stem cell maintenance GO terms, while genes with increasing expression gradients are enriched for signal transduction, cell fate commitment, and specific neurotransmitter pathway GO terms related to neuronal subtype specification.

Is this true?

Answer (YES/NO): NO